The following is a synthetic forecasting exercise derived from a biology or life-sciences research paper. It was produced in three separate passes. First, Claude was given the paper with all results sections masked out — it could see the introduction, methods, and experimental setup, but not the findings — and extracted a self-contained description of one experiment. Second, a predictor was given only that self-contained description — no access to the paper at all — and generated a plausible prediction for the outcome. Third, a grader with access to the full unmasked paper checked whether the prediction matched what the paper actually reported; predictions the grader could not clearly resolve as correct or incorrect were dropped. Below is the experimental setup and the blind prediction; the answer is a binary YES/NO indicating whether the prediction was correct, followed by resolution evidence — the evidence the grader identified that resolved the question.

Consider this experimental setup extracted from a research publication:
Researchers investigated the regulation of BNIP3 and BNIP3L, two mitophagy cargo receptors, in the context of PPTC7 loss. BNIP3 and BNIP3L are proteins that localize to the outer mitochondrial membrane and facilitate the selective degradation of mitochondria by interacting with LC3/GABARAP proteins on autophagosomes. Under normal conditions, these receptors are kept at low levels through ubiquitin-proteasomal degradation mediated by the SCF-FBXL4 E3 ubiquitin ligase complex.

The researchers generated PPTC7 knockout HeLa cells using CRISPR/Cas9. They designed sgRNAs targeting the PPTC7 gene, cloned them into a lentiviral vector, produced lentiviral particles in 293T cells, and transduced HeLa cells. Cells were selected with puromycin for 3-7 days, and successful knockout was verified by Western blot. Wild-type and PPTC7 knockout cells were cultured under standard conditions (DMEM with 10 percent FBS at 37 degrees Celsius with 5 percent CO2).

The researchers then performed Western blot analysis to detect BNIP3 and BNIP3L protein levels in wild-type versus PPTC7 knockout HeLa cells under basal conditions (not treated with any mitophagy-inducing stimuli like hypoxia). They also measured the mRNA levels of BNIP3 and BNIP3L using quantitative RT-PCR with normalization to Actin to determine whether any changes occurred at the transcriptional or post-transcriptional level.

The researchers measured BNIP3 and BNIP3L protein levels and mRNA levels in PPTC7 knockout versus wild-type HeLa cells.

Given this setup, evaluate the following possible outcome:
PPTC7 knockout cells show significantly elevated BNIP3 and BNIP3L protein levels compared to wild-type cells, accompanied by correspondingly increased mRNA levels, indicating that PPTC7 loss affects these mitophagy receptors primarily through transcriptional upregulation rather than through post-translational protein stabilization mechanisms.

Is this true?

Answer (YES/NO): NO